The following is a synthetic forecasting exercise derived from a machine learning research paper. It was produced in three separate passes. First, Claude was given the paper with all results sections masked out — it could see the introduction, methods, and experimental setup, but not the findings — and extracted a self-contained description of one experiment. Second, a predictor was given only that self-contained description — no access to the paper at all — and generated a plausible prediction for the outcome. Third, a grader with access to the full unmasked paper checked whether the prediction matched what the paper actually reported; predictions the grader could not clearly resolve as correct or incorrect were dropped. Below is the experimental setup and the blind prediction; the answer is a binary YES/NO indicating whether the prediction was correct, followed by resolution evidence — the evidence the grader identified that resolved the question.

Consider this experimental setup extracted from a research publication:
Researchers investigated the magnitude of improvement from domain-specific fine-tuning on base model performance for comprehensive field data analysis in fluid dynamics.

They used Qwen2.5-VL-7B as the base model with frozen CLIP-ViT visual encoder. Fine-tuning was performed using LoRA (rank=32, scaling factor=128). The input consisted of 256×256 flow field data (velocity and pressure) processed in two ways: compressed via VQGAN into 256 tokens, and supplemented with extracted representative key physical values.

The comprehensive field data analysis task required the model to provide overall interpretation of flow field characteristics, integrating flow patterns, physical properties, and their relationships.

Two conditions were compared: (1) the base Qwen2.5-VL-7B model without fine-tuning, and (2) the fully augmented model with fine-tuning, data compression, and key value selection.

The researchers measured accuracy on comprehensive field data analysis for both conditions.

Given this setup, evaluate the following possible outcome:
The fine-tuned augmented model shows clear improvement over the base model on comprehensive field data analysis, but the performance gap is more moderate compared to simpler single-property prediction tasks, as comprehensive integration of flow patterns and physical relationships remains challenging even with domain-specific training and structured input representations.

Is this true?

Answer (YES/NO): NO